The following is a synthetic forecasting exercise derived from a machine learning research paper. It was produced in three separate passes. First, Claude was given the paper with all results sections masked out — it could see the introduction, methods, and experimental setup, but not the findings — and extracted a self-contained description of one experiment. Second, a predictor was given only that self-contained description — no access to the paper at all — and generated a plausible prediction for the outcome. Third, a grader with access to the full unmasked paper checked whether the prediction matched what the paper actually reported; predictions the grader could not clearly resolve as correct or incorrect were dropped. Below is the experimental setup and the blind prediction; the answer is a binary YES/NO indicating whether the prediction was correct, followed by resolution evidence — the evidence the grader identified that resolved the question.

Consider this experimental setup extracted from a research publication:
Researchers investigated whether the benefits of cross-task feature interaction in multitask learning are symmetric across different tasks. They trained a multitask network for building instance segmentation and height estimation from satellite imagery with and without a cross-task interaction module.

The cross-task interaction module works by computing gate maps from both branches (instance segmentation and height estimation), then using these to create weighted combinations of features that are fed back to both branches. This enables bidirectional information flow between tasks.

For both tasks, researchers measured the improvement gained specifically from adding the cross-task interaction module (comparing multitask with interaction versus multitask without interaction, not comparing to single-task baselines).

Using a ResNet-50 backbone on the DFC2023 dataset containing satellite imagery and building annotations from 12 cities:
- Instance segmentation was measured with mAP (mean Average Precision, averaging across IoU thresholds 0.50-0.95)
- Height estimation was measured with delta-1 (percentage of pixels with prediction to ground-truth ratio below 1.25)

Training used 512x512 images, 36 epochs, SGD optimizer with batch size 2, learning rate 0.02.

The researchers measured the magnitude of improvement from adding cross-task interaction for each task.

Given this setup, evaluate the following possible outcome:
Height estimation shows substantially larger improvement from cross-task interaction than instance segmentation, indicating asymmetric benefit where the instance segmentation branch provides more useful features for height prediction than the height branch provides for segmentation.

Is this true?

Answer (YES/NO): NO